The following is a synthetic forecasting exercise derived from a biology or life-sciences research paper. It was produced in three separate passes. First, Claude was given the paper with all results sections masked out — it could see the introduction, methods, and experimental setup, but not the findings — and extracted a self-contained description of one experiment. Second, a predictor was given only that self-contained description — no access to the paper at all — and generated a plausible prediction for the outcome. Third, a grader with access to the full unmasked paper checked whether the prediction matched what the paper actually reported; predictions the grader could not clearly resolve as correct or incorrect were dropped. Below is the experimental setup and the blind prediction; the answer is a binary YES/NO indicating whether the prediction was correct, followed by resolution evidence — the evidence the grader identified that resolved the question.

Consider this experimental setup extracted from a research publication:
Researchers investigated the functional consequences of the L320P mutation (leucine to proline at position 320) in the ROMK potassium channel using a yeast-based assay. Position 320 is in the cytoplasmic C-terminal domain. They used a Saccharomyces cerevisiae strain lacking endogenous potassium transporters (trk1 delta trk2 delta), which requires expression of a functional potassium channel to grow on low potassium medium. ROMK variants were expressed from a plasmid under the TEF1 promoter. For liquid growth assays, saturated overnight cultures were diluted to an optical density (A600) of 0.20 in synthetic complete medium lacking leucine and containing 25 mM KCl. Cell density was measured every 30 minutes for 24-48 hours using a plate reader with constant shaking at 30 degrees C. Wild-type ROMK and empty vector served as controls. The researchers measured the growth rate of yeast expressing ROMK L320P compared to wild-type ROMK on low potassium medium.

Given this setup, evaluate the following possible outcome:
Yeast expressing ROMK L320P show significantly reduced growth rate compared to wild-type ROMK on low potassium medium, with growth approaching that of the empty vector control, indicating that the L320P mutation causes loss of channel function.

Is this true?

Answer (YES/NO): NO